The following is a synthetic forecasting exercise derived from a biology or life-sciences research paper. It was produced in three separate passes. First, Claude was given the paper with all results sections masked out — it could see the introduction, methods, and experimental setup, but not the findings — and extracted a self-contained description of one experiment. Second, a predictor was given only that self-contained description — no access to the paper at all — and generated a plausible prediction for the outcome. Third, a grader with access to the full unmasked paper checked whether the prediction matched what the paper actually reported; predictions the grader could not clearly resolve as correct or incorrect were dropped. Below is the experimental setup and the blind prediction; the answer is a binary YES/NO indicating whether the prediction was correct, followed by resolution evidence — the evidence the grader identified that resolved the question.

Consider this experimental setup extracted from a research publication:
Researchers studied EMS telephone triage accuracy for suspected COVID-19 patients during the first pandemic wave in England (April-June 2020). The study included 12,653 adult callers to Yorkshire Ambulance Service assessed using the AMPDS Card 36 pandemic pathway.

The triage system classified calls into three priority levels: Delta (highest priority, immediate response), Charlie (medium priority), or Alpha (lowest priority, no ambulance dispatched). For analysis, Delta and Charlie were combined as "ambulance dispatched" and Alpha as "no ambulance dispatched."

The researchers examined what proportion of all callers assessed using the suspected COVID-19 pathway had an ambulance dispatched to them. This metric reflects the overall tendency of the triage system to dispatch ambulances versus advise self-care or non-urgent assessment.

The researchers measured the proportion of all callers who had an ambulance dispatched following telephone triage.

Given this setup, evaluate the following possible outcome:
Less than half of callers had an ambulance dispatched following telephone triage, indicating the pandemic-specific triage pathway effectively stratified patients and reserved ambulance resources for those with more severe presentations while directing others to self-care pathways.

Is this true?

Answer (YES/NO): NO